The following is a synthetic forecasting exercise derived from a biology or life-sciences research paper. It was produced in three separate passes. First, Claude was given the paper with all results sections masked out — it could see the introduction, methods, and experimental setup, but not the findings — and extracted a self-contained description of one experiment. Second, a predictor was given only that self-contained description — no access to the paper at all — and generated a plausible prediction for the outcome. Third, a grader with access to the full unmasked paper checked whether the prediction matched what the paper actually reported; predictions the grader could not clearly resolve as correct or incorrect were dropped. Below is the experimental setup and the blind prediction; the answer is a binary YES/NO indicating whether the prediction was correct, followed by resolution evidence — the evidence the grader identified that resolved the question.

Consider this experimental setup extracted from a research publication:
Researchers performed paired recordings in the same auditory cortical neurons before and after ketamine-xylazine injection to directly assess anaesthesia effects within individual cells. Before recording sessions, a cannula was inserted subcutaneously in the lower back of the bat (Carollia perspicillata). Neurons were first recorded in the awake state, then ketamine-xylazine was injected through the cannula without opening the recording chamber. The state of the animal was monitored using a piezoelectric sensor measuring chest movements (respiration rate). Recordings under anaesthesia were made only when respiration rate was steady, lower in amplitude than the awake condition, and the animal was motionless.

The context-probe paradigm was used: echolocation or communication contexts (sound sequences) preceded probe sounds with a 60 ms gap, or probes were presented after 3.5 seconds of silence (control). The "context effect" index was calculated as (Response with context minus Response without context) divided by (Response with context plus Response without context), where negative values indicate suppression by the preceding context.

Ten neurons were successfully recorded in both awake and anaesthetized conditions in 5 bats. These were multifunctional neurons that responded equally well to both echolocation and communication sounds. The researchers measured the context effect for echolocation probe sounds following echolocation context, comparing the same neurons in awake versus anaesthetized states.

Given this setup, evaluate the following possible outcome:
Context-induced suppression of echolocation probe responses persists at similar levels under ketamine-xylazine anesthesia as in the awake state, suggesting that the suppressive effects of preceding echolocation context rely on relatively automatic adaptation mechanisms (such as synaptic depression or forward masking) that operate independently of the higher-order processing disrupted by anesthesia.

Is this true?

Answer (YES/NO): YES